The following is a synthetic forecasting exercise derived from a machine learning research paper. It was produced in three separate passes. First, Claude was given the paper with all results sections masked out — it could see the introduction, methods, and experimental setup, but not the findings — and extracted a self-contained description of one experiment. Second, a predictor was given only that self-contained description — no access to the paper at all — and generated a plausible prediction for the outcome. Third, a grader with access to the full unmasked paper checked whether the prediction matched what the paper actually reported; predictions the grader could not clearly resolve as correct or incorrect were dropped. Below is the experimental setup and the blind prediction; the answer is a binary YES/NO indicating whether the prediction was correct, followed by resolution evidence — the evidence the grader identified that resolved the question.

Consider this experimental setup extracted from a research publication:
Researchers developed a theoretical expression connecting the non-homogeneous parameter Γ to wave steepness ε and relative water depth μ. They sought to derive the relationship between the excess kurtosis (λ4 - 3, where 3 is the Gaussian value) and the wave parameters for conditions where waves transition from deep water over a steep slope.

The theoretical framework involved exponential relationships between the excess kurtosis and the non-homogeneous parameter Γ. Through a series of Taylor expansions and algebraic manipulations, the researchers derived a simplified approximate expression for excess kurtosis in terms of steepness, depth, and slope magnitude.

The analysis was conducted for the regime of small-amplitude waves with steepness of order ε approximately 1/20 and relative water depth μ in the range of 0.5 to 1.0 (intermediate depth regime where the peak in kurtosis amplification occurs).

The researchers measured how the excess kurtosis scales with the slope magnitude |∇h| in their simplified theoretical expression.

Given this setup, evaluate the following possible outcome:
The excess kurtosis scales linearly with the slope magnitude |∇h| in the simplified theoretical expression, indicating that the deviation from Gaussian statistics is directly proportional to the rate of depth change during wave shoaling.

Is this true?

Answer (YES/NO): NO